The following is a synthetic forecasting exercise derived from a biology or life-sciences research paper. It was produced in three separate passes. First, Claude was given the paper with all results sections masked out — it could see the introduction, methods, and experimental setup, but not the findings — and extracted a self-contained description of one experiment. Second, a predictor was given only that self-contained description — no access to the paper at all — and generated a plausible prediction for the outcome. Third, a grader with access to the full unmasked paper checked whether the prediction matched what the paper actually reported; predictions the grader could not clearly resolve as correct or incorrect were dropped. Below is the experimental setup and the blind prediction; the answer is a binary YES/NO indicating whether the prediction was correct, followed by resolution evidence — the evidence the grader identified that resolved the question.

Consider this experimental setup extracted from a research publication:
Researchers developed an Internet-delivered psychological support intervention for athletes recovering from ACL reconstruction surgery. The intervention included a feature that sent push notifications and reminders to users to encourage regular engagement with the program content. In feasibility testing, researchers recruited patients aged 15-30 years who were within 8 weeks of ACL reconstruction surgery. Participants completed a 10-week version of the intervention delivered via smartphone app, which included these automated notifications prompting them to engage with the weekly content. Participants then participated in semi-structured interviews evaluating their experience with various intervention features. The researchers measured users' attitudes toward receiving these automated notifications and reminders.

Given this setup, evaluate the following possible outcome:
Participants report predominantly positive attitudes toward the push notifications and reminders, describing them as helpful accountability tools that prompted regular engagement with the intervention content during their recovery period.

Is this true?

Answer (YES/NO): NO